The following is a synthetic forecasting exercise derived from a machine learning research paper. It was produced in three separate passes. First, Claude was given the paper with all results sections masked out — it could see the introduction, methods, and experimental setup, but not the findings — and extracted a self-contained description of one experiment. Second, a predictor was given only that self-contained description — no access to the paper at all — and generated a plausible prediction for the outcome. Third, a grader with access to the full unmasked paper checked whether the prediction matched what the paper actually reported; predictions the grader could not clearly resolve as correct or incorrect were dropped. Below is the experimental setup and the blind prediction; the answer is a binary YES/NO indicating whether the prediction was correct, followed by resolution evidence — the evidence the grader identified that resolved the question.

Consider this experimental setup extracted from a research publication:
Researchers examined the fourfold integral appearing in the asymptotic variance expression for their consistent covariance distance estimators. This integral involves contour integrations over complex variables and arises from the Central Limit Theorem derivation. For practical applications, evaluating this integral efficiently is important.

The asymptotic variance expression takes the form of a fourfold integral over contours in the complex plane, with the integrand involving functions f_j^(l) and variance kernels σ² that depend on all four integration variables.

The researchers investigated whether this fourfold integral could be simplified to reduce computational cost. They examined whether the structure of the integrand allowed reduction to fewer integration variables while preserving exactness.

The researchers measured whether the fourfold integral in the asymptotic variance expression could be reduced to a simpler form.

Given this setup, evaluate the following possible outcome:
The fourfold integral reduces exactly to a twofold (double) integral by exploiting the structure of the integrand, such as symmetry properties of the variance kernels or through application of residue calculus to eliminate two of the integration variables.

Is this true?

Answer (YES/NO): NO